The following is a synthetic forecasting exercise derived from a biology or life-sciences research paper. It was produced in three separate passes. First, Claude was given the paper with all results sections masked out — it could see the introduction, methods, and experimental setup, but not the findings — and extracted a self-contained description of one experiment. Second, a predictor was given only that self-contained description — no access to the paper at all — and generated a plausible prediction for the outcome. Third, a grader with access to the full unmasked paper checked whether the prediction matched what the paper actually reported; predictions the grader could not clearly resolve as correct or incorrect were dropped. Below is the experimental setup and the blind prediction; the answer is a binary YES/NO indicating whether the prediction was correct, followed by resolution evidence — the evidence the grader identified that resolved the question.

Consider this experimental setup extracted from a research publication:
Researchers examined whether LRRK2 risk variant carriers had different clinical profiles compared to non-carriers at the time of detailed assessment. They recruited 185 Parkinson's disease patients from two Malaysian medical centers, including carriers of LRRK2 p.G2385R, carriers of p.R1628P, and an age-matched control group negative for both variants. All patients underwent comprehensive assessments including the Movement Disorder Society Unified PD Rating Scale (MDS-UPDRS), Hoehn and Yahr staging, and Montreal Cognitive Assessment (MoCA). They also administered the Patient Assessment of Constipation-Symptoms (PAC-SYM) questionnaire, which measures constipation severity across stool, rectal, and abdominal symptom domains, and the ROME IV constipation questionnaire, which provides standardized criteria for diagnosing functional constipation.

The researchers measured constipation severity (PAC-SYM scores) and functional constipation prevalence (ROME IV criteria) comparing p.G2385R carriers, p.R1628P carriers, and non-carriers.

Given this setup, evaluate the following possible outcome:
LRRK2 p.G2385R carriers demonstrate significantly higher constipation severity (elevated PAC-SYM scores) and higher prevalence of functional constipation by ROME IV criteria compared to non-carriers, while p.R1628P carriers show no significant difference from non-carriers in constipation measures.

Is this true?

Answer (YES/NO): NO